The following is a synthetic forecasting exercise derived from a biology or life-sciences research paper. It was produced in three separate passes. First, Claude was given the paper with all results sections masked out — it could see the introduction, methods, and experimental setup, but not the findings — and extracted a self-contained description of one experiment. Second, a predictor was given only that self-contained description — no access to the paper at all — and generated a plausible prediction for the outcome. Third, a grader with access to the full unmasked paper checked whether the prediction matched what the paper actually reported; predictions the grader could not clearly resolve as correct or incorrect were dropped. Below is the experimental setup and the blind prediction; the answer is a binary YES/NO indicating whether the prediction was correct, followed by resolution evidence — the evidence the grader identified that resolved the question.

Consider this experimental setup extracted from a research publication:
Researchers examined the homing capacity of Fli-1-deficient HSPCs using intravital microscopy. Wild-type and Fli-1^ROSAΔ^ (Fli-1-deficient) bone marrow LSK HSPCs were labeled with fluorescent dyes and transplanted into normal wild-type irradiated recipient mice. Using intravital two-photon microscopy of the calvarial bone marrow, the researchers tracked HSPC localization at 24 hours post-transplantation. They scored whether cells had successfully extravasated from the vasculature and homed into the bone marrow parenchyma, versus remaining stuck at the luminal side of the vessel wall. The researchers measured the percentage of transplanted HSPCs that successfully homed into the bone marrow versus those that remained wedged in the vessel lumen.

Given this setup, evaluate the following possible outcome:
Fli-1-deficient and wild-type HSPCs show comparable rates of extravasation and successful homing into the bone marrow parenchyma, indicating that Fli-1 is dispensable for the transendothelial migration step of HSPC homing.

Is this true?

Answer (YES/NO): YES